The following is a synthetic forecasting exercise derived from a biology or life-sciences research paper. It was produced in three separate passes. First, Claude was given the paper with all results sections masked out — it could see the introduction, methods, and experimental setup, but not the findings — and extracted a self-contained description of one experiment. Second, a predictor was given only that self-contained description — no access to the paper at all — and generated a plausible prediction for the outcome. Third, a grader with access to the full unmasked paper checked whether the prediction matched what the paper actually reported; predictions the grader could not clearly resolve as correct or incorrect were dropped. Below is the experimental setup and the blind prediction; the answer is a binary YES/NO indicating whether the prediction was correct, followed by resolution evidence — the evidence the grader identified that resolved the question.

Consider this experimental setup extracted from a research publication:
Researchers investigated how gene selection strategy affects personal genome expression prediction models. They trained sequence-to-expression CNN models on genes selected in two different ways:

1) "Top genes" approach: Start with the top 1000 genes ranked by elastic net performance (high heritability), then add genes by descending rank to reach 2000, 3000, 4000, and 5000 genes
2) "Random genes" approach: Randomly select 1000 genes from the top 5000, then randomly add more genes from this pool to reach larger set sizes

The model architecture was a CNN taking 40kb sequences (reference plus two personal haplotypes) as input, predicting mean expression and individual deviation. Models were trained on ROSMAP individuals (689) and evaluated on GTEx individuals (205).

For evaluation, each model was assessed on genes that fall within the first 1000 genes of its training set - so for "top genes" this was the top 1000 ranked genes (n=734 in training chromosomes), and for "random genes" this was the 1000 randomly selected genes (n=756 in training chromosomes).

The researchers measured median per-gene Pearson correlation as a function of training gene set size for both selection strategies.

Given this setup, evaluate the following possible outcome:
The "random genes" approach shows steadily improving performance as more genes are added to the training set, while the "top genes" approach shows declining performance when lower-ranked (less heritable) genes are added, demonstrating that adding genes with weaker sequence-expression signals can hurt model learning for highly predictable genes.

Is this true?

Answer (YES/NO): NO